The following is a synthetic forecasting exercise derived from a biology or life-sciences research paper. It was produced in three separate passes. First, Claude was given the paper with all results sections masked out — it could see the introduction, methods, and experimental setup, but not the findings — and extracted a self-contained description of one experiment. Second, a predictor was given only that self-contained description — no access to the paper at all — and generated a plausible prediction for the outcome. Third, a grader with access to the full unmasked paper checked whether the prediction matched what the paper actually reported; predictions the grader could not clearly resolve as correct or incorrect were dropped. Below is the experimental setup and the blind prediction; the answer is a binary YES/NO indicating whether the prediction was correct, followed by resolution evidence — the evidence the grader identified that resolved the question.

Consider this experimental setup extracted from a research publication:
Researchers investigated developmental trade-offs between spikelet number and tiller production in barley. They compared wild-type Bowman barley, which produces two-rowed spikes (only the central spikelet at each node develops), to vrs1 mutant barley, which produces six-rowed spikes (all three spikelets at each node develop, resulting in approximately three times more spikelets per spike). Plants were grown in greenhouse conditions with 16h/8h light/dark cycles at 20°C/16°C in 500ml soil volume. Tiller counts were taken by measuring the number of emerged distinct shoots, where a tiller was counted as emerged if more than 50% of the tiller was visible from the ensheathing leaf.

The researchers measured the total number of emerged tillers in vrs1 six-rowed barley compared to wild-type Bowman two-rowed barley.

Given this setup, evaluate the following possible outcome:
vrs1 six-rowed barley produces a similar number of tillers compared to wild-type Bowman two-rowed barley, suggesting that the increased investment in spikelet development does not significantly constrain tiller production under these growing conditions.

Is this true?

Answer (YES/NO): NO